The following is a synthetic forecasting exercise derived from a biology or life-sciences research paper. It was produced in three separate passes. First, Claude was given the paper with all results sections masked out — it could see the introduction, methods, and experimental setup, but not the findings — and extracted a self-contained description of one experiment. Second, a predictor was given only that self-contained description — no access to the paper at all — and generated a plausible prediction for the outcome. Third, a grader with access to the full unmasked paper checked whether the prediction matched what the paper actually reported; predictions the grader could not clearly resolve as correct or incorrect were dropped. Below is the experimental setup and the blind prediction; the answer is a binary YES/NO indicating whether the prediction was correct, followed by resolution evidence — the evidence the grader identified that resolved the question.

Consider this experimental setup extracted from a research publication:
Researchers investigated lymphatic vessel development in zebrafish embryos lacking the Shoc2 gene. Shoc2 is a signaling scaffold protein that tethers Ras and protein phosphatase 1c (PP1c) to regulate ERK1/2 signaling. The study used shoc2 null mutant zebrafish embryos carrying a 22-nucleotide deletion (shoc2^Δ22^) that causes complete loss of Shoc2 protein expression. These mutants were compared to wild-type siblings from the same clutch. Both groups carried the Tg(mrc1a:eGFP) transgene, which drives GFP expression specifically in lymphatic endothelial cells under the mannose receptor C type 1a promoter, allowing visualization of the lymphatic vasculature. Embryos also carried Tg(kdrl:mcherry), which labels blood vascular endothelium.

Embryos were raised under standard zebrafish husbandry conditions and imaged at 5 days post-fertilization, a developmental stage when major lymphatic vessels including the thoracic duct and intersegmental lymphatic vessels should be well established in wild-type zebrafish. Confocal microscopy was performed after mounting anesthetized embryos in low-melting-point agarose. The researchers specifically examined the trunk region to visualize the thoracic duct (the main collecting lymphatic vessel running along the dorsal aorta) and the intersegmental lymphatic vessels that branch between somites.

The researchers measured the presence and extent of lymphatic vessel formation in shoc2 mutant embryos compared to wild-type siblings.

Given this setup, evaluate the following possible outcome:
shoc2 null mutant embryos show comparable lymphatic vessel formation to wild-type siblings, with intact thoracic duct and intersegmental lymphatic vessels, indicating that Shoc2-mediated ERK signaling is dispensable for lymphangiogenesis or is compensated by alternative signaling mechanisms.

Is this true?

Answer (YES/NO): NO